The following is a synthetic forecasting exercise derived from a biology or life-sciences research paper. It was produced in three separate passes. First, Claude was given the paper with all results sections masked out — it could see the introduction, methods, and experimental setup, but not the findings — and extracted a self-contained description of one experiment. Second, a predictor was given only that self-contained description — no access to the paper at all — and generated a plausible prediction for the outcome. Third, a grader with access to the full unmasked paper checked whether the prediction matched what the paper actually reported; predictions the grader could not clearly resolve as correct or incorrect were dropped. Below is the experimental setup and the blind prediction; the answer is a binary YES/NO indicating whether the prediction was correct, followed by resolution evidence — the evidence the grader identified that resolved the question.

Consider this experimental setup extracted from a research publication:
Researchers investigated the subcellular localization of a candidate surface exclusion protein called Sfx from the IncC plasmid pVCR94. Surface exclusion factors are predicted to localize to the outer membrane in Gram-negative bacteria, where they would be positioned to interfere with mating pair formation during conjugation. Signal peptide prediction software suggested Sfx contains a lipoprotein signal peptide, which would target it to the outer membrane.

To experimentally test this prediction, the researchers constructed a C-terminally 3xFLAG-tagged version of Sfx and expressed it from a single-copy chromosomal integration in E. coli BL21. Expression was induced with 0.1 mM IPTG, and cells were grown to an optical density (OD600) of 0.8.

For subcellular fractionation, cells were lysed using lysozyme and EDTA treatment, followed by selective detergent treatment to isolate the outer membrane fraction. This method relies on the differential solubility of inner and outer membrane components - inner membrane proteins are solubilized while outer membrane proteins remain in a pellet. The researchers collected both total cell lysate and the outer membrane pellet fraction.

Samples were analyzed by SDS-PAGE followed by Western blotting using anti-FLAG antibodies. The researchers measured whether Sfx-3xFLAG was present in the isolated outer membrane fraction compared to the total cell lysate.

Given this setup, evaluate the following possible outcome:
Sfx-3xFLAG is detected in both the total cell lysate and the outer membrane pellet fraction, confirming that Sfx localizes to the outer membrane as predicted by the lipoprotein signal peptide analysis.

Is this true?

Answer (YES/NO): YES